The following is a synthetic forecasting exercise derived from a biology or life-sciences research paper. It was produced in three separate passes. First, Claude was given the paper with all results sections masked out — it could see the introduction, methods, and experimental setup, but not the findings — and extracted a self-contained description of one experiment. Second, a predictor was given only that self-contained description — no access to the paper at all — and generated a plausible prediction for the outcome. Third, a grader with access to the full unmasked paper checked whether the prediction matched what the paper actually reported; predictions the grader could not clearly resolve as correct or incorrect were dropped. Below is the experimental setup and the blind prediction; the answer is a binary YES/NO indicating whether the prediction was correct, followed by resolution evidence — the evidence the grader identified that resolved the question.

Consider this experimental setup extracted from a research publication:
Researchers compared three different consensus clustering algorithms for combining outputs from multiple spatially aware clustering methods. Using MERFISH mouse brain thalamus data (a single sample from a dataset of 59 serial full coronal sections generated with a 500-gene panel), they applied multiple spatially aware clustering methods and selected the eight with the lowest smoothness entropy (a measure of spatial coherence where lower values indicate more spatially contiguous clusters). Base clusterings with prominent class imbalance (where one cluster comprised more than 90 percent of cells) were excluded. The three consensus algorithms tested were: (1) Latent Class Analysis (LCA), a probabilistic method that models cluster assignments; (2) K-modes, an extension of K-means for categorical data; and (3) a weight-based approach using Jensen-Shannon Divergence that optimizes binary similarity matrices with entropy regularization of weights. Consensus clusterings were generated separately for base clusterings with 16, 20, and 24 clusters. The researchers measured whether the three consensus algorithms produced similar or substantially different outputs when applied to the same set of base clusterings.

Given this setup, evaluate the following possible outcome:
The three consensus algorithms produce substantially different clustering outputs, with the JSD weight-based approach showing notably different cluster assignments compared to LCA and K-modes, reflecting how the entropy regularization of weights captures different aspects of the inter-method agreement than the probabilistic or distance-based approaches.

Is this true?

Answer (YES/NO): NO